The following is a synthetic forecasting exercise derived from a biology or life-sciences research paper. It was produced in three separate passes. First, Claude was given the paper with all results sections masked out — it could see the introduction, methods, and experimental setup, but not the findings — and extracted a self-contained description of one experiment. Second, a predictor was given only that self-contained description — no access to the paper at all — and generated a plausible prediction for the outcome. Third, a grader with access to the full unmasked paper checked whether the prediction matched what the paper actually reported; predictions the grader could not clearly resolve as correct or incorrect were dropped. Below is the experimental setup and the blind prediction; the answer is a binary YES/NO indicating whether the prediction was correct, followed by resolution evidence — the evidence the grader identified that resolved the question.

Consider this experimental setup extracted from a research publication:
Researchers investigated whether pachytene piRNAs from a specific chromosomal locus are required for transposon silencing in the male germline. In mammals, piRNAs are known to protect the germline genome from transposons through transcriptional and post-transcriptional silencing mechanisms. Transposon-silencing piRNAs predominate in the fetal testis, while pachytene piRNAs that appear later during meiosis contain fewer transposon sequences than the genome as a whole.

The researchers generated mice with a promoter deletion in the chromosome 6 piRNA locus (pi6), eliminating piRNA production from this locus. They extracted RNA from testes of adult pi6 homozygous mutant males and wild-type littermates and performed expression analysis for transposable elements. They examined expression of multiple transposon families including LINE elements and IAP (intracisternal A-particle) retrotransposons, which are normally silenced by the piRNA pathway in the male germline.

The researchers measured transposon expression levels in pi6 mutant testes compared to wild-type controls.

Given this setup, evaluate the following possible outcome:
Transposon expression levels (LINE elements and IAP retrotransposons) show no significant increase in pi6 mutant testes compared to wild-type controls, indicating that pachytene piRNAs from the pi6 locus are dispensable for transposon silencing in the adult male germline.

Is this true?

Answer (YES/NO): YES